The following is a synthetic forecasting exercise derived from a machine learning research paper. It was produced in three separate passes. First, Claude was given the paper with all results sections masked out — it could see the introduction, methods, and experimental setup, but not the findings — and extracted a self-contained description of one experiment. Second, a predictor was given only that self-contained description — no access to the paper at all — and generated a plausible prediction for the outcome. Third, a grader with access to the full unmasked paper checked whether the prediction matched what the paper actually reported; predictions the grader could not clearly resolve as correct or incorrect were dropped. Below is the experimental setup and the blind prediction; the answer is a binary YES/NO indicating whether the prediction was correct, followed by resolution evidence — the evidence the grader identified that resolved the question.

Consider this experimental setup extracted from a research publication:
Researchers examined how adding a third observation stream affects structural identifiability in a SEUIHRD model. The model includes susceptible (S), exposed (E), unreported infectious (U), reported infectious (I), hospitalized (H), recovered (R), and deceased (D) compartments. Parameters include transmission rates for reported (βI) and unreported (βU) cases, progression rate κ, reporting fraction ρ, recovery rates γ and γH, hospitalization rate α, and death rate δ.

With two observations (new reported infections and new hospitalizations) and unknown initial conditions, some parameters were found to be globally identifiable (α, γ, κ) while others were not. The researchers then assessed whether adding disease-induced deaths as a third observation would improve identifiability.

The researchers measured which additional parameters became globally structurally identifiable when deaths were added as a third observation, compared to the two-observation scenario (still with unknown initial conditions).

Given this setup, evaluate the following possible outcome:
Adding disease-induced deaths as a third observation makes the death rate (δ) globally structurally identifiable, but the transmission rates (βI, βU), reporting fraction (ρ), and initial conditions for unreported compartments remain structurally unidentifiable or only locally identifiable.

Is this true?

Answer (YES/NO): NO